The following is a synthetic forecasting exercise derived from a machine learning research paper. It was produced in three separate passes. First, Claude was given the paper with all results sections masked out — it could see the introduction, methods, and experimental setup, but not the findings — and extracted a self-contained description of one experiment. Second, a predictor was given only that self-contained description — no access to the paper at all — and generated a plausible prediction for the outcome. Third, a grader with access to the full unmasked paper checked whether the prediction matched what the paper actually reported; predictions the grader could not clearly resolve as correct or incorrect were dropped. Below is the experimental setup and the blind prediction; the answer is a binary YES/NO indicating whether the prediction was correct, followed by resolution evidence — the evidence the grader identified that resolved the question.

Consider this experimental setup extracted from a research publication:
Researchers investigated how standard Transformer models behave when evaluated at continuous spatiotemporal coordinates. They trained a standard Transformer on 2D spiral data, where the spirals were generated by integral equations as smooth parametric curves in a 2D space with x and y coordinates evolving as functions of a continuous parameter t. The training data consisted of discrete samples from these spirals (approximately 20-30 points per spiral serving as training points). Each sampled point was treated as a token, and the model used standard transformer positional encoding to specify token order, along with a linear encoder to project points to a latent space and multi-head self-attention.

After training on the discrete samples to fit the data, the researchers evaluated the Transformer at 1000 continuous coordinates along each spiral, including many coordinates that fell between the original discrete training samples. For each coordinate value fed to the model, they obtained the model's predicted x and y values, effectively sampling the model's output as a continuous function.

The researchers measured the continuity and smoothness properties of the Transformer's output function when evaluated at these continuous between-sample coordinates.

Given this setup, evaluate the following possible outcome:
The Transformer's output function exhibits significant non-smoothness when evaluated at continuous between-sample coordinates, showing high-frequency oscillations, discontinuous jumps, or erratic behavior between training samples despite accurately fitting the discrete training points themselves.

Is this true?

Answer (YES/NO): YES